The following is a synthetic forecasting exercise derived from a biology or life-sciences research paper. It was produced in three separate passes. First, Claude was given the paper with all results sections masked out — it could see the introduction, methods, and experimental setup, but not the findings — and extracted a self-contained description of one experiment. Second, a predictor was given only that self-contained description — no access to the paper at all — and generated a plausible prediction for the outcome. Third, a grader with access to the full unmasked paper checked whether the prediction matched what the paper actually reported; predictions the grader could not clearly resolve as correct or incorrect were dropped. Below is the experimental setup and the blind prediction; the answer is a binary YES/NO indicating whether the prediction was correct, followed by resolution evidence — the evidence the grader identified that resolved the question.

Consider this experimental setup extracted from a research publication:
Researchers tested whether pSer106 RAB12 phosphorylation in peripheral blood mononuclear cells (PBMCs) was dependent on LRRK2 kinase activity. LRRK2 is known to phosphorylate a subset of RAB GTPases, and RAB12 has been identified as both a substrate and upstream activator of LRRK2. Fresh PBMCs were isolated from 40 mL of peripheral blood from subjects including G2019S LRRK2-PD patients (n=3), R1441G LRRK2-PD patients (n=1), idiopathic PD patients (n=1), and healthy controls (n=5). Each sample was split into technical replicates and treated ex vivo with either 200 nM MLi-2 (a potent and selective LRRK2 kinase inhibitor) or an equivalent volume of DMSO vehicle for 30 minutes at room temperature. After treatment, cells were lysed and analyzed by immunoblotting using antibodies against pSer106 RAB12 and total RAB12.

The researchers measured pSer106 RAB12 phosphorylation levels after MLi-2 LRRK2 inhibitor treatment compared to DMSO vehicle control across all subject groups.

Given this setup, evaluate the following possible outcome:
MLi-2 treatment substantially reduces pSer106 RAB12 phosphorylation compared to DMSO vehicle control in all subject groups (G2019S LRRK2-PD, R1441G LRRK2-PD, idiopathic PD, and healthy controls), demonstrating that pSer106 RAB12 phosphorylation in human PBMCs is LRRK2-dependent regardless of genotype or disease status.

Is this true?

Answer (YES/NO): YES